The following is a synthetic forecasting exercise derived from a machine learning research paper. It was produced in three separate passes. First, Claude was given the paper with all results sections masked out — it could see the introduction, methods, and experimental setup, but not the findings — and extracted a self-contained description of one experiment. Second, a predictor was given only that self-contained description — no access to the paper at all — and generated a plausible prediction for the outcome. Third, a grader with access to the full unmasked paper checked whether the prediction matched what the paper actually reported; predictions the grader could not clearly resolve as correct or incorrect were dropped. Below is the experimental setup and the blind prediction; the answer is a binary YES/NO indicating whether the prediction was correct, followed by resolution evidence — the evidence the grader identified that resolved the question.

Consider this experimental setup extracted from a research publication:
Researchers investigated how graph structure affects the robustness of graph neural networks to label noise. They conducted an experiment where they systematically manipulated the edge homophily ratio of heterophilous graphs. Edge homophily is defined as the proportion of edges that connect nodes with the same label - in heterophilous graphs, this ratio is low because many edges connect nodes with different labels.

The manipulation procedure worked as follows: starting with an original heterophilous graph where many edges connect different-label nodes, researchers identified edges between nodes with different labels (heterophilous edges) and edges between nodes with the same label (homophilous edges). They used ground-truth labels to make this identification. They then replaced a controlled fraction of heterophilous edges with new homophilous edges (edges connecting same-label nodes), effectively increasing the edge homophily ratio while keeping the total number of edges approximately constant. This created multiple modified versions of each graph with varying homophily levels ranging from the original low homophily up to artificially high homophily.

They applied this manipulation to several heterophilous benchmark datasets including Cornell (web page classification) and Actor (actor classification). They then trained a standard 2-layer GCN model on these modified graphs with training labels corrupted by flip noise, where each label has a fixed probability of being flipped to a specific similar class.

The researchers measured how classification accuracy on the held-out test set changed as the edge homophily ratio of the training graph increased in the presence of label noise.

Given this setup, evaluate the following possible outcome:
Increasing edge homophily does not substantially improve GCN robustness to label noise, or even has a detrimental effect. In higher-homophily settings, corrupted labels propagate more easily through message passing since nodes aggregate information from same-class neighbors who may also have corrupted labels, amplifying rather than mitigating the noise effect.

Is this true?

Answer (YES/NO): NO